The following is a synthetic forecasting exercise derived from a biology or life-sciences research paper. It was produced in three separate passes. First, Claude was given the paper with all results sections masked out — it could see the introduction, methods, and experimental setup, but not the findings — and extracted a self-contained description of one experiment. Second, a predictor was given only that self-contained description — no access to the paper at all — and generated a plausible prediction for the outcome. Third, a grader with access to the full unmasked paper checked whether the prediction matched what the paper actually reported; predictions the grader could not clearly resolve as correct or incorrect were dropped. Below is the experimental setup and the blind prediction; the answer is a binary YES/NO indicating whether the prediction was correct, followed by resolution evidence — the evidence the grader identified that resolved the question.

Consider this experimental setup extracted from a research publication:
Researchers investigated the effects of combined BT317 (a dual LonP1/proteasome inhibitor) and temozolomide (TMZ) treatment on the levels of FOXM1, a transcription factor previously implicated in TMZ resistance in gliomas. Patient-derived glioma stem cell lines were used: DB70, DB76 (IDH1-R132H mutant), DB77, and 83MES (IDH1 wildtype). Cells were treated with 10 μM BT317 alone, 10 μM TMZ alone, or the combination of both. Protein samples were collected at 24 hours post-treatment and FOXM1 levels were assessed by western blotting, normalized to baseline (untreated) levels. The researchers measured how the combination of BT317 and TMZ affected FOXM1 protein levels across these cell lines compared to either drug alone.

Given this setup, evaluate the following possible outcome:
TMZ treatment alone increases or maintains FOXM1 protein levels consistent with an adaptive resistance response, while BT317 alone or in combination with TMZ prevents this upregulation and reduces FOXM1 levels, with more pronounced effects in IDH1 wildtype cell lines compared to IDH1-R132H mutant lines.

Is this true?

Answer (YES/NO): NO